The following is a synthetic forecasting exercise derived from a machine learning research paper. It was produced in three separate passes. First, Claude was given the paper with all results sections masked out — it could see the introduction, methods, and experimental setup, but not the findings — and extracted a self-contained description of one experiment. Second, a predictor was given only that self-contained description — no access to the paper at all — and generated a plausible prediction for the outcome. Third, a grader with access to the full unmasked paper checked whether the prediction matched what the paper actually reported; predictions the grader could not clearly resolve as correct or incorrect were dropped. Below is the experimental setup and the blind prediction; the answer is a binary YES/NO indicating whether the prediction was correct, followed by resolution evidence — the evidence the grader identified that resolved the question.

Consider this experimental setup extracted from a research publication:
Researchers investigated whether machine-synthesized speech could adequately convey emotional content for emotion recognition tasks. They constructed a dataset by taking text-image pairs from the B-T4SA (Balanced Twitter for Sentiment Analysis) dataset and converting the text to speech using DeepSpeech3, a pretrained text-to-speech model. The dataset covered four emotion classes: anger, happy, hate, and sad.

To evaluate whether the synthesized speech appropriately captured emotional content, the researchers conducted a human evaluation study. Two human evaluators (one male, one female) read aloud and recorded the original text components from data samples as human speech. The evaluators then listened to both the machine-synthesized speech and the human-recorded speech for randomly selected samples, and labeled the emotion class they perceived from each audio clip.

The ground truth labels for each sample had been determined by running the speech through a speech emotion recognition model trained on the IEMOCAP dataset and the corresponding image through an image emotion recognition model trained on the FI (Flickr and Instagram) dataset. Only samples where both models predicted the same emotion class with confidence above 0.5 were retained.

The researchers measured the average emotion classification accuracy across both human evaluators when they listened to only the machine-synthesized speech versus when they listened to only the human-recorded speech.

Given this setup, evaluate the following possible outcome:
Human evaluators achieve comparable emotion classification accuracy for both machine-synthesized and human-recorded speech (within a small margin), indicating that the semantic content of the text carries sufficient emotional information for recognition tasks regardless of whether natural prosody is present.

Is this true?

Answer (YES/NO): YES